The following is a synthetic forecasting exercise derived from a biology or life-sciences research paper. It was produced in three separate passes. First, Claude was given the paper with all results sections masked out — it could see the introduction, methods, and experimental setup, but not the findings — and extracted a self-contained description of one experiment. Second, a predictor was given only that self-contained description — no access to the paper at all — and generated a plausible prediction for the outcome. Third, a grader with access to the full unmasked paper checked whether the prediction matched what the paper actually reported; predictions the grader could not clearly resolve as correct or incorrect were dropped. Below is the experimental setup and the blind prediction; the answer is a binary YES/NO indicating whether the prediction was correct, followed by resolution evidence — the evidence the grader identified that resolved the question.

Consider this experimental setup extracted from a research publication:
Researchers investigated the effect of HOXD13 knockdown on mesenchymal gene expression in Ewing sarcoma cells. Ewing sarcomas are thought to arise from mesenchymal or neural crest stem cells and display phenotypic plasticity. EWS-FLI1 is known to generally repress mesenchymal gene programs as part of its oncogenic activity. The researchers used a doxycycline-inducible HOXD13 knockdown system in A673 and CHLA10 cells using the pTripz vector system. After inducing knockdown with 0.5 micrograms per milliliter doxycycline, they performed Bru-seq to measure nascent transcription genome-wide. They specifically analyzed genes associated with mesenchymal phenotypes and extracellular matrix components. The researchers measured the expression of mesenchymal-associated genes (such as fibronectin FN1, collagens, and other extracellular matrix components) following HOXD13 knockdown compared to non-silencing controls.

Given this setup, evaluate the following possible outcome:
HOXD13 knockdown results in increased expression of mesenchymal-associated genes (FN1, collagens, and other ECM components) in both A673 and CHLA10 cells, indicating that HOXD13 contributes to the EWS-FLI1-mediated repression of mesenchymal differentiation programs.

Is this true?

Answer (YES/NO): NO